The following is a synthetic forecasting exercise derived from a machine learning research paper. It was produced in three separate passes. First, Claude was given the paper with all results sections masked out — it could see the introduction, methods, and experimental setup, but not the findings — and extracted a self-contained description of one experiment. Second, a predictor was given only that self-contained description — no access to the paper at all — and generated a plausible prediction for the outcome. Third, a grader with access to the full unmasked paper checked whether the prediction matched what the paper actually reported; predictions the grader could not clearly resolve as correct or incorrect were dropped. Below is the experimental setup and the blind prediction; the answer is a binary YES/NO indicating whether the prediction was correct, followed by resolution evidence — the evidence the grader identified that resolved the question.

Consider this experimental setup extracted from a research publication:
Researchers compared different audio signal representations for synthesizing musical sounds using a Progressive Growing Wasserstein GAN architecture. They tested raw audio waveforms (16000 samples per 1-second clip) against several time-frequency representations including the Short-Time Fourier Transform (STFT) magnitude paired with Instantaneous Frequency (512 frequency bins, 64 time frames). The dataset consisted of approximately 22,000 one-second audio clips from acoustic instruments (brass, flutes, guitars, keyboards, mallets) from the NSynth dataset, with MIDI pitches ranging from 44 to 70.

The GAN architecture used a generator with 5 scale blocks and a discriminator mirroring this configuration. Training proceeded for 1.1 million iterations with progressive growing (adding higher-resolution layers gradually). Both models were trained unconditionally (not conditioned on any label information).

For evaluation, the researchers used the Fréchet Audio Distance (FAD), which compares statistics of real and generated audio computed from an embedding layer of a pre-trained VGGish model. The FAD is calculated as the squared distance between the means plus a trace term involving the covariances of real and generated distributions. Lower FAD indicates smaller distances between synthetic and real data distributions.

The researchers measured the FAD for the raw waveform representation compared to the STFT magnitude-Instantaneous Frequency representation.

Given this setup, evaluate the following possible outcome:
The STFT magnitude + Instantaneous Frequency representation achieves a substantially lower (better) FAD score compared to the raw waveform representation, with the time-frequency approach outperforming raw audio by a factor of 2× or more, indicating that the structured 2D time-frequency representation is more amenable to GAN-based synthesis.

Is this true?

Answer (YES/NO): YES